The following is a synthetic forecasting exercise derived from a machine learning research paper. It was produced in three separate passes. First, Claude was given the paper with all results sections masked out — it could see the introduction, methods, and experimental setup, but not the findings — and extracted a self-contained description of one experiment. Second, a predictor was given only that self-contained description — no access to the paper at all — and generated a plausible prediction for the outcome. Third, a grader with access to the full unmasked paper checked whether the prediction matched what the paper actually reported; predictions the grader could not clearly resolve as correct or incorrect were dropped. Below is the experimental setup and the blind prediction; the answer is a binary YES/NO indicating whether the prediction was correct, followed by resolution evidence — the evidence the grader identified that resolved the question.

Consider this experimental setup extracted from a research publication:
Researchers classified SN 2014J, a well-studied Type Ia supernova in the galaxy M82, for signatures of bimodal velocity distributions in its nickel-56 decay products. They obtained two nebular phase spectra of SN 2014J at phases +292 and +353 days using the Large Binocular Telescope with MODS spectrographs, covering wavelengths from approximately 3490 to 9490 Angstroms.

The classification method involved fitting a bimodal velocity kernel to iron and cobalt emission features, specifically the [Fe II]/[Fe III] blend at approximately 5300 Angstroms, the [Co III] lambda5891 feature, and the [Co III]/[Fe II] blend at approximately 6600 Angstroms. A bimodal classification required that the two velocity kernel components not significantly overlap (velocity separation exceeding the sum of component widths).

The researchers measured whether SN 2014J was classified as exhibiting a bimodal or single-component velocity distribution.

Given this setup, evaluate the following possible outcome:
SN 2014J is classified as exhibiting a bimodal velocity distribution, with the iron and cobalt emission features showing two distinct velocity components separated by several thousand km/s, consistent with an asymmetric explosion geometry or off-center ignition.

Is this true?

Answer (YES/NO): NO